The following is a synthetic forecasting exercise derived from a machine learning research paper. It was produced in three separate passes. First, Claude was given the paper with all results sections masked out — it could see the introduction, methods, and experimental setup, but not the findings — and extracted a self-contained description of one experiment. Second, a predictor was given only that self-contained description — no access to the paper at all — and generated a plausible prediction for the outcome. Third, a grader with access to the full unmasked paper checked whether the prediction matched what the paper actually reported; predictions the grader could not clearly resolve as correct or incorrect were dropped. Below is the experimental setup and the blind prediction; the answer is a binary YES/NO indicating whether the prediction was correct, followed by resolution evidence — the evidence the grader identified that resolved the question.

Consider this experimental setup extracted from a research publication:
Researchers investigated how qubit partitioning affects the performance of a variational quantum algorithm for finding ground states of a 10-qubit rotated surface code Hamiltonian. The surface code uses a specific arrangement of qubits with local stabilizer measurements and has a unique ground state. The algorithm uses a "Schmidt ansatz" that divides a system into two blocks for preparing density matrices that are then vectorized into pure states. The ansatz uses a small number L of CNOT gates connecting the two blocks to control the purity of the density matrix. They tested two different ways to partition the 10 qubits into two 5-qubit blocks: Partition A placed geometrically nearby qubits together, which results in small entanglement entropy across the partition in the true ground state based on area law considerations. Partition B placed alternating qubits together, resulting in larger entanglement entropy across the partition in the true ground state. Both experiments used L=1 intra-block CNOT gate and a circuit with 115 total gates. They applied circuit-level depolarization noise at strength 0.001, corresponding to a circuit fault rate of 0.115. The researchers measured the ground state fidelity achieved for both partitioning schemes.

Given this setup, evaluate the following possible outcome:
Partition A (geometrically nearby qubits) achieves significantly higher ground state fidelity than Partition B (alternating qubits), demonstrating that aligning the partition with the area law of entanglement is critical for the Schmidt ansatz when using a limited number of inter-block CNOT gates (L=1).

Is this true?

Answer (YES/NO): YES